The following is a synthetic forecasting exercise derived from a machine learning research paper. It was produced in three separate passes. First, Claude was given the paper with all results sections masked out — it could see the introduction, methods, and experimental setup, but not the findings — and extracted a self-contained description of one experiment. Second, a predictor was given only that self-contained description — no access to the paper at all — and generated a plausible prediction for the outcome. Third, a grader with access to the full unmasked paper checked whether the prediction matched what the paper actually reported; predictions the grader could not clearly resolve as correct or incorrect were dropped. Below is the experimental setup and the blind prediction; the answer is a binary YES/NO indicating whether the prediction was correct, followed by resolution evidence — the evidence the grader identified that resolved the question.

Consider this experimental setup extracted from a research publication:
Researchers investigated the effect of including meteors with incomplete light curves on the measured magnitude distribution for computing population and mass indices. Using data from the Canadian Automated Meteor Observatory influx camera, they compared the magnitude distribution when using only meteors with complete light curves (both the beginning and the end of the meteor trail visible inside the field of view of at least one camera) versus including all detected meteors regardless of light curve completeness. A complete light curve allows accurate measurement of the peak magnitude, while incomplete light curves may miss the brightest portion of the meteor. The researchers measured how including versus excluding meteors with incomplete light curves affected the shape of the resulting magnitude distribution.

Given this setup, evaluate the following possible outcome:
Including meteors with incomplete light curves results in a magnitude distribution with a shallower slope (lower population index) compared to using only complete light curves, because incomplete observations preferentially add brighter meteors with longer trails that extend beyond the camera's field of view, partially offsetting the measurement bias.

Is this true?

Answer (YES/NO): NO